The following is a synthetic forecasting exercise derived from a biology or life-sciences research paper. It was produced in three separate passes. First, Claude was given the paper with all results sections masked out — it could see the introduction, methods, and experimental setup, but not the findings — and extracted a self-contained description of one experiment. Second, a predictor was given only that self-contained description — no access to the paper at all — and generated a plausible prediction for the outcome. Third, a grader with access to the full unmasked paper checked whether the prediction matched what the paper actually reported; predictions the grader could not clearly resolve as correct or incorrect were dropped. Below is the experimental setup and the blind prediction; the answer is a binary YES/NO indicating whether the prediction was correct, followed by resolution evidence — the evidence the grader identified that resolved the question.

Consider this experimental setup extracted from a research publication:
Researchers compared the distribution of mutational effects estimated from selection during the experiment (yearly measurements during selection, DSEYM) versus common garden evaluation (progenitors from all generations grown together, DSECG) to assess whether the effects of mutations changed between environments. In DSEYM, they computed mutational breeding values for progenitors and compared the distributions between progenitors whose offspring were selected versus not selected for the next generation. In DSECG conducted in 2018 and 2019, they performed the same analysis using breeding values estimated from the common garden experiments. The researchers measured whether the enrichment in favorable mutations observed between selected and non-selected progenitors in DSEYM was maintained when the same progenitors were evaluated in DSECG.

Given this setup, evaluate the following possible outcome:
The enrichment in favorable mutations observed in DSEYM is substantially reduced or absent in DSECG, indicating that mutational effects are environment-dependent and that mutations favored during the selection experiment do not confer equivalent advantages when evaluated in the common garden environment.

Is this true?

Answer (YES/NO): YES